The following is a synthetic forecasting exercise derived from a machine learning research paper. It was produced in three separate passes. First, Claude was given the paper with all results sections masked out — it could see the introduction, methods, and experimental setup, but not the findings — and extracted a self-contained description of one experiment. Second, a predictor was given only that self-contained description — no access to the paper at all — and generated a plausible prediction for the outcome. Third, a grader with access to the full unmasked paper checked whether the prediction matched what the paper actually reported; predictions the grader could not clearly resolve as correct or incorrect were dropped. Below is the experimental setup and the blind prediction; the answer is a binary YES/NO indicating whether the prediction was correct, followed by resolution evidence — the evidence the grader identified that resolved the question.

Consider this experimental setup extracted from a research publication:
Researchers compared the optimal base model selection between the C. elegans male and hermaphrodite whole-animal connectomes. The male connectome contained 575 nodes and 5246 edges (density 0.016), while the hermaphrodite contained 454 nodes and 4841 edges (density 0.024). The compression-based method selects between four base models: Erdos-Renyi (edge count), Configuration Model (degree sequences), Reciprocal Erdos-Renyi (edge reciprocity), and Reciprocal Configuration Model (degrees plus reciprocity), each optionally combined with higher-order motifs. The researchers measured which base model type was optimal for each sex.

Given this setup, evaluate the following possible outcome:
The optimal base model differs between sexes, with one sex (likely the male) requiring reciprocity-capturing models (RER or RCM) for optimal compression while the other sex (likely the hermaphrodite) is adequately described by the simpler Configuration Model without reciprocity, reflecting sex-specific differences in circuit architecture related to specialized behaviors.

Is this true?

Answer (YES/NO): NO